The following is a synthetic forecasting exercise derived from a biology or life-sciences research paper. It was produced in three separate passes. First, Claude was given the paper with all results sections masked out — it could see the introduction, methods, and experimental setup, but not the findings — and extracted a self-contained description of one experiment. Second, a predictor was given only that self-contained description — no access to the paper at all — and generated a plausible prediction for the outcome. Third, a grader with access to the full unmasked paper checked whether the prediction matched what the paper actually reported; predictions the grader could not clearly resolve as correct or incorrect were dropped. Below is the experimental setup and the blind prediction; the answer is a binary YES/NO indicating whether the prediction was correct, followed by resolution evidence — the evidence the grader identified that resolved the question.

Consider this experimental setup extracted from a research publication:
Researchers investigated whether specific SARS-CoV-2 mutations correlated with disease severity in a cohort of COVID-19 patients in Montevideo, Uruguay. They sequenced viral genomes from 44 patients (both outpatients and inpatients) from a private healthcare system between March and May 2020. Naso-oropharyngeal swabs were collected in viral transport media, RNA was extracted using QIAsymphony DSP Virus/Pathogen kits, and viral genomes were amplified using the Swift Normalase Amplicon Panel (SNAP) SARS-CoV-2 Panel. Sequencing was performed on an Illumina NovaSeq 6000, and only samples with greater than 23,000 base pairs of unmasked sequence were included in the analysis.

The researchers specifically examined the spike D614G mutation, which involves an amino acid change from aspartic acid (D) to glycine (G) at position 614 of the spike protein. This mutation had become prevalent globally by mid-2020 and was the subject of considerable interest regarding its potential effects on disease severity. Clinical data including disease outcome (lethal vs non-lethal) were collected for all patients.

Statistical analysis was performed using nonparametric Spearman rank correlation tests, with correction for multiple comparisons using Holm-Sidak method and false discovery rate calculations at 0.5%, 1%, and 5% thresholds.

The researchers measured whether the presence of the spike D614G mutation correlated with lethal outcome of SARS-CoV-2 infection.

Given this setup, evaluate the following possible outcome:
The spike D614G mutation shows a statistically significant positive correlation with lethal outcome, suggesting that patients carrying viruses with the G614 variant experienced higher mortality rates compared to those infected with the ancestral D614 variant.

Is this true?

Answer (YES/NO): NO